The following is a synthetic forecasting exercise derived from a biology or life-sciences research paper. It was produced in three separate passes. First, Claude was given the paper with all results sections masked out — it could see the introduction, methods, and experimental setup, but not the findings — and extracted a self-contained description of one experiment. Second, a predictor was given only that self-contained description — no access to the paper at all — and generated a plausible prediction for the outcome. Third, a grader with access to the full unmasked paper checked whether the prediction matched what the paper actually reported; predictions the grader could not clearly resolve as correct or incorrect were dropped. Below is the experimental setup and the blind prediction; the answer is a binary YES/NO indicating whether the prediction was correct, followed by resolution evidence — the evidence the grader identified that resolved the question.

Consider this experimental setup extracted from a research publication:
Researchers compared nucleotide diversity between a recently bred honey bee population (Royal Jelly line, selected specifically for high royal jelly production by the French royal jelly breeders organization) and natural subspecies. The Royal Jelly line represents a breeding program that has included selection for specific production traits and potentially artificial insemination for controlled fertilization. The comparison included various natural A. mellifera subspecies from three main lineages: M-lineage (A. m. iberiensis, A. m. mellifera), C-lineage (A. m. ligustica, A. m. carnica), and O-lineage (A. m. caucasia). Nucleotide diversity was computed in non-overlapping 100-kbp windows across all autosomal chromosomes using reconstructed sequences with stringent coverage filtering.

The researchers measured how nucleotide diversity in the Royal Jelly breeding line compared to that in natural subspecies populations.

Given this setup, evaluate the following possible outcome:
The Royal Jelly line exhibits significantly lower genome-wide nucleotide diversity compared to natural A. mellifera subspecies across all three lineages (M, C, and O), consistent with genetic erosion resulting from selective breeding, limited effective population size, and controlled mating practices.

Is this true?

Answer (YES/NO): NO